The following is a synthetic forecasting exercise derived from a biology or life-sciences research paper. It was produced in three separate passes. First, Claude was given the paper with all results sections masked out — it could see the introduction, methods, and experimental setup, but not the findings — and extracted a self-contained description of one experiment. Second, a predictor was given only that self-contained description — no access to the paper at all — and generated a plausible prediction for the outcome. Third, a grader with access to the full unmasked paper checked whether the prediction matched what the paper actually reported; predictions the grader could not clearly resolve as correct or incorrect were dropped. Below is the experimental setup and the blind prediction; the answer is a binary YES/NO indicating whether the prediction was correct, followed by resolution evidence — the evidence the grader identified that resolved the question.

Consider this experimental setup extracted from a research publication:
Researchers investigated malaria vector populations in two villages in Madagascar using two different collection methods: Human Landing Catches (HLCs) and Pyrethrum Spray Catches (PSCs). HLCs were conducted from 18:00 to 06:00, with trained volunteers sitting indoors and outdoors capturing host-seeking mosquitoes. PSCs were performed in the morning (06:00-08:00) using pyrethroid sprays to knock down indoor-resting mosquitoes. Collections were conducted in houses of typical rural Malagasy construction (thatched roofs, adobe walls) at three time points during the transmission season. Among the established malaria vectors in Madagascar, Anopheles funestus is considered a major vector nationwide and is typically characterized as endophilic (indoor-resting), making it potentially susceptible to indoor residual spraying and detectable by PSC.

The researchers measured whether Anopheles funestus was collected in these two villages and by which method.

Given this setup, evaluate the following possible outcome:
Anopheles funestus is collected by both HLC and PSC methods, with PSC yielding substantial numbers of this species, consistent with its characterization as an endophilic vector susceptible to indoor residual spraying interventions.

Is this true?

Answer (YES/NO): YES